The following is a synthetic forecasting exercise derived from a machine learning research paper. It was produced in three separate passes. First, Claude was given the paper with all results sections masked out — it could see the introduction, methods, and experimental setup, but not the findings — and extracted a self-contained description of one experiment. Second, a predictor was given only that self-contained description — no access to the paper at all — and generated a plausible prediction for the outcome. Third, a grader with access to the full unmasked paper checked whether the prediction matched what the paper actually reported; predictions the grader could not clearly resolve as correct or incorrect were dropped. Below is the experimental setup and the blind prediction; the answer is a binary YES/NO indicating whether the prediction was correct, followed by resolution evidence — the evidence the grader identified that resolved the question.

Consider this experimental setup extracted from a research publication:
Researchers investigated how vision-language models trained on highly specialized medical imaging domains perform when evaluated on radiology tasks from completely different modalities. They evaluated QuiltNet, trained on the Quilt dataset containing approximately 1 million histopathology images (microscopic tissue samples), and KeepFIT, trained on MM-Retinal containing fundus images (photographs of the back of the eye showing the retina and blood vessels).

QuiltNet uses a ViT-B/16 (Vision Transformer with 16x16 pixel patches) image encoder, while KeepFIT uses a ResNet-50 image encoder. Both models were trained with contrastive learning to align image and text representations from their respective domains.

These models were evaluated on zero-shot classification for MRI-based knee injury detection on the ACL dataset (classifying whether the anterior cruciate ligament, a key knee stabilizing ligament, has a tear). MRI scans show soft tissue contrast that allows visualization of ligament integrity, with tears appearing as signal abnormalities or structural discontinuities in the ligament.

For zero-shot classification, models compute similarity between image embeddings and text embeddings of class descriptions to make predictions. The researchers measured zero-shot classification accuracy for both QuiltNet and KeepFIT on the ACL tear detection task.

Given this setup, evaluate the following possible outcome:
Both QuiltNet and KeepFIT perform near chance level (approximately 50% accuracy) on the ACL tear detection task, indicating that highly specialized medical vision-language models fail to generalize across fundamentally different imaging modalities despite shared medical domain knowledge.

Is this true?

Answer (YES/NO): NO